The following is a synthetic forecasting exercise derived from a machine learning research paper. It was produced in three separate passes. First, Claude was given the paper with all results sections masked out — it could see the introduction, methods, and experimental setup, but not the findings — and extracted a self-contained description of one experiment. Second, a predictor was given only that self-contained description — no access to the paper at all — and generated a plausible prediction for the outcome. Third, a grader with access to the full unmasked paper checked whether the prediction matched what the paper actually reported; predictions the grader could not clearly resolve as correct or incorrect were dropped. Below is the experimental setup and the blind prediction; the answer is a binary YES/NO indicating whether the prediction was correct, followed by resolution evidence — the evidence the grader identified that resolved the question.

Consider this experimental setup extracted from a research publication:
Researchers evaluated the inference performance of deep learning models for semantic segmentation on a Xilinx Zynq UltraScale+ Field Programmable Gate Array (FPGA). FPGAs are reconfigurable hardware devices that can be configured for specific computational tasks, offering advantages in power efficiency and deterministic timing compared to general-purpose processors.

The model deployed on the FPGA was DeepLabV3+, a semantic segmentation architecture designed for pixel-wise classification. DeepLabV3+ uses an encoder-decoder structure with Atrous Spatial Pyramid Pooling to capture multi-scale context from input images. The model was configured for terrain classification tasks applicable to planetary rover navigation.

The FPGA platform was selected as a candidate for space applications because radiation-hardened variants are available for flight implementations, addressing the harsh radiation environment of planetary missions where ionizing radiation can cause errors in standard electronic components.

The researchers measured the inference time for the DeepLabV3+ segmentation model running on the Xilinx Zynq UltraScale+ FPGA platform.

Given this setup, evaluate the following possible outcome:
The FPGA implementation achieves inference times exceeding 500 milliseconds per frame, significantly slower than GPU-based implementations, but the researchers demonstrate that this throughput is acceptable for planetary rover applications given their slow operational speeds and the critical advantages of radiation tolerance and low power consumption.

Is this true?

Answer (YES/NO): NO